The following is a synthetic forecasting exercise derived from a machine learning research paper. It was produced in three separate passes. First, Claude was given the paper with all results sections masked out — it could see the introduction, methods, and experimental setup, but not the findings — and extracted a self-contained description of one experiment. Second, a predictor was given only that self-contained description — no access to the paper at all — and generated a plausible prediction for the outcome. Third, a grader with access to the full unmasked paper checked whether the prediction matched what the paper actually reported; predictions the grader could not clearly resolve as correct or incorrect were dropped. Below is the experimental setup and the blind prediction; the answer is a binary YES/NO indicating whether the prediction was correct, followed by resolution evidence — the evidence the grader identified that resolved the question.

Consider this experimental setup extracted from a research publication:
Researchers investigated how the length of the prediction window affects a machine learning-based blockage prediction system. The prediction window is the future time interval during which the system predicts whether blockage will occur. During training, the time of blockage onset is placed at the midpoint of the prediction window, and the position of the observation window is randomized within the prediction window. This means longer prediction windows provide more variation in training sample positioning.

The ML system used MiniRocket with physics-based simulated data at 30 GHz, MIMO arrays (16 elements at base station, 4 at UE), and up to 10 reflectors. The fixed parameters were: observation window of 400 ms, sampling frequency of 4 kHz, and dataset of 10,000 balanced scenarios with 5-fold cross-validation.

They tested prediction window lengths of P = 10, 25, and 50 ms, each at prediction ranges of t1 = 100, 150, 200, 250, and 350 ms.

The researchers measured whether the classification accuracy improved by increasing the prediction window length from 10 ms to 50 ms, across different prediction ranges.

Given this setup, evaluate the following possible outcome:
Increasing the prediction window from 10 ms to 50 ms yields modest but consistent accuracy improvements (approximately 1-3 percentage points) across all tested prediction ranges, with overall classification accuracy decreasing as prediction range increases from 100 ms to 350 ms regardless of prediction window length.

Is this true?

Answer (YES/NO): NO